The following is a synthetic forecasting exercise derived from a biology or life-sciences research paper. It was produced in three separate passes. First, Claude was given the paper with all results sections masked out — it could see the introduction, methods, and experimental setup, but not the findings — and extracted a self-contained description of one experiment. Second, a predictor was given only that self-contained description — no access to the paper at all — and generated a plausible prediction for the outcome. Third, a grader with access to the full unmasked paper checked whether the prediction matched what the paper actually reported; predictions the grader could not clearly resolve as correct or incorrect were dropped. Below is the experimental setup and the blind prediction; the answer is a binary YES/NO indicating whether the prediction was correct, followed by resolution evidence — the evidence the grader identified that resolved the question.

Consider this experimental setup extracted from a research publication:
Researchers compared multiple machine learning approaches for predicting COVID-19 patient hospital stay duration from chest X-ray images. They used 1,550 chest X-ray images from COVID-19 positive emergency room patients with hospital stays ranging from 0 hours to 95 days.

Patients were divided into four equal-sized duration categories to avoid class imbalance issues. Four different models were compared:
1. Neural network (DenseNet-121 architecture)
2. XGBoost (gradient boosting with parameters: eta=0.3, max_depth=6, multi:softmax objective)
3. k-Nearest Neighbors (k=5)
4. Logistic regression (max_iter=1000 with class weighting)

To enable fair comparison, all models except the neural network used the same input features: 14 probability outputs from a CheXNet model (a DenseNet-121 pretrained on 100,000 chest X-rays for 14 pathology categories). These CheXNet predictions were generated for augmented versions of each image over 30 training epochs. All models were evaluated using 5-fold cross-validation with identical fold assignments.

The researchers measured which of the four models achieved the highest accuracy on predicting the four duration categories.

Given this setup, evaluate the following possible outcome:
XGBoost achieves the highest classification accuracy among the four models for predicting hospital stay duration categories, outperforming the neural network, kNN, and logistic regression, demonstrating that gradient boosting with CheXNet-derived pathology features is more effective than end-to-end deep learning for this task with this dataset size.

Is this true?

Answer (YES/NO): NO